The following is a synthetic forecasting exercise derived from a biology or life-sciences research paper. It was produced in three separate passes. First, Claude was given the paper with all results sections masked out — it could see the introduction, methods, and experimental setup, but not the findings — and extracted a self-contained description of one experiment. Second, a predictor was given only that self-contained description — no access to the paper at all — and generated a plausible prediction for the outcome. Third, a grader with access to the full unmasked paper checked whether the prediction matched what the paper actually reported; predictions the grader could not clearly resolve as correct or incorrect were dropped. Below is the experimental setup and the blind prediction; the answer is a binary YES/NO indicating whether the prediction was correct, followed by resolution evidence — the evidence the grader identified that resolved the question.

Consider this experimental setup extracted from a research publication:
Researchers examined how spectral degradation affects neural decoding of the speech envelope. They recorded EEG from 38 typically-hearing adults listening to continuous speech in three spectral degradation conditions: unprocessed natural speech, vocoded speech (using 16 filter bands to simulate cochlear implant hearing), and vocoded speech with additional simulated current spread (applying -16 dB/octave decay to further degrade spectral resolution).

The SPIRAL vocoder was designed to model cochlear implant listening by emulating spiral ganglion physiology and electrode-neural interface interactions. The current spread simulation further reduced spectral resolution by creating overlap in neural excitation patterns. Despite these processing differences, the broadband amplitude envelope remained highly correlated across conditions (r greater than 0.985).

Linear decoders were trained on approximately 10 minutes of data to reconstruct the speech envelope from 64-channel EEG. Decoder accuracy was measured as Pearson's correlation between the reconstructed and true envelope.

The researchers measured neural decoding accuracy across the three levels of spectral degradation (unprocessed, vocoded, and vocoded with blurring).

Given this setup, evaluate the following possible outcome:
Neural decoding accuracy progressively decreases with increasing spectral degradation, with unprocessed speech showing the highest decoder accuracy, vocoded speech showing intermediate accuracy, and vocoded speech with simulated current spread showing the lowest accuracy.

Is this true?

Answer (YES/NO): NO